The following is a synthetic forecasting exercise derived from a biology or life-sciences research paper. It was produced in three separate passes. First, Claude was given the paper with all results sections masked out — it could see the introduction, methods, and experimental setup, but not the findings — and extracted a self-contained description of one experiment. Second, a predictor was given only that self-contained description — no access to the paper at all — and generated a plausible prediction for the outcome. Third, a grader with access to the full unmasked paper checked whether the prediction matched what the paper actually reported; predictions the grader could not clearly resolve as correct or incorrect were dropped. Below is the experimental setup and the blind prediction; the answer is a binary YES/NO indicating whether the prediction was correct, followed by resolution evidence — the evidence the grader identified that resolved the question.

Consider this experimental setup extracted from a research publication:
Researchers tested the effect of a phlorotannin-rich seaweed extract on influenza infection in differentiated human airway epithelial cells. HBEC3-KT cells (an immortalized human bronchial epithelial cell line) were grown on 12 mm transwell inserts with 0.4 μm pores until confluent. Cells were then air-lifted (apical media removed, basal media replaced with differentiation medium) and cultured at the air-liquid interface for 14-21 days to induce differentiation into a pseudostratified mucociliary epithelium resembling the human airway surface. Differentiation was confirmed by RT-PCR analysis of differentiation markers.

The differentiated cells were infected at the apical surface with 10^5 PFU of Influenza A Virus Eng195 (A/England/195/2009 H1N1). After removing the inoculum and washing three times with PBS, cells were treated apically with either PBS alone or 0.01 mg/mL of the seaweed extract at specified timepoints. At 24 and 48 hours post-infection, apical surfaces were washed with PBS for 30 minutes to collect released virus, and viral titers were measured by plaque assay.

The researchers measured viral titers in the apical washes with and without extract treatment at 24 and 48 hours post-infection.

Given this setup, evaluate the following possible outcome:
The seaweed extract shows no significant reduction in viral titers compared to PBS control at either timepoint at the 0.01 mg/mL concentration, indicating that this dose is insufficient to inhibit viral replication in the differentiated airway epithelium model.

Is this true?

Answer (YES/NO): NO